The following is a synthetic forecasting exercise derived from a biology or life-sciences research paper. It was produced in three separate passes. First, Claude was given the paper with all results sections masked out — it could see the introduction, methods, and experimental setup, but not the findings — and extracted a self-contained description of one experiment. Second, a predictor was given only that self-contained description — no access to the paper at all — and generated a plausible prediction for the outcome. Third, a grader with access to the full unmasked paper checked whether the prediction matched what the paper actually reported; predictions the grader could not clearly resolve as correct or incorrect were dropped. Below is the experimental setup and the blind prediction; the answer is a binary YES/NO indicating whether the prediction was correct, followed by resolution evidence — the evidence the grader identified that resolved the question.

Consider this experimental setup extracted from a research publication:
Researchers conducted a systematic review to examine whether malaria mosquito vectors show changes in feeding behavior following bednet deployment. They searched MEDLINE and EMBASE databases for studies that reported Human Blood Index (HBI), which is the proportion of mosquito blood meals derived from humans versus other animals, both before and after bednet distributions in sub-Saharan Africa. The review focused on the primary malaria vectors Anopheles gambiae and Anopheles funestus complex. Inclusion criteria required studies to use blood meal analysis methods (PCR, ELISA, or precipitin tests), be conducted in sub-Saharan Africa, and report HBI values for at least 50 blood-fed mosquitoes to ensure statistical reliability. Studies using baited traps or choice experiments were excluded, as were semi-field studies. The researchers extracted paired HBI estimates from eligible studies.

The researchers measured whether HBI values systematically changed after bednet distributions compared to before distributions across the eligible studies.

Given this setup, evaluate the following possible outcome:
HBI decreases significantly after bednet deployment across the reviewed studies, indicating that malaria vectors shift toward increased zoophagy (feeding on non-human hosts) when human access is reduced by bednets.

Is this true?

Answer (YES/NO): NO